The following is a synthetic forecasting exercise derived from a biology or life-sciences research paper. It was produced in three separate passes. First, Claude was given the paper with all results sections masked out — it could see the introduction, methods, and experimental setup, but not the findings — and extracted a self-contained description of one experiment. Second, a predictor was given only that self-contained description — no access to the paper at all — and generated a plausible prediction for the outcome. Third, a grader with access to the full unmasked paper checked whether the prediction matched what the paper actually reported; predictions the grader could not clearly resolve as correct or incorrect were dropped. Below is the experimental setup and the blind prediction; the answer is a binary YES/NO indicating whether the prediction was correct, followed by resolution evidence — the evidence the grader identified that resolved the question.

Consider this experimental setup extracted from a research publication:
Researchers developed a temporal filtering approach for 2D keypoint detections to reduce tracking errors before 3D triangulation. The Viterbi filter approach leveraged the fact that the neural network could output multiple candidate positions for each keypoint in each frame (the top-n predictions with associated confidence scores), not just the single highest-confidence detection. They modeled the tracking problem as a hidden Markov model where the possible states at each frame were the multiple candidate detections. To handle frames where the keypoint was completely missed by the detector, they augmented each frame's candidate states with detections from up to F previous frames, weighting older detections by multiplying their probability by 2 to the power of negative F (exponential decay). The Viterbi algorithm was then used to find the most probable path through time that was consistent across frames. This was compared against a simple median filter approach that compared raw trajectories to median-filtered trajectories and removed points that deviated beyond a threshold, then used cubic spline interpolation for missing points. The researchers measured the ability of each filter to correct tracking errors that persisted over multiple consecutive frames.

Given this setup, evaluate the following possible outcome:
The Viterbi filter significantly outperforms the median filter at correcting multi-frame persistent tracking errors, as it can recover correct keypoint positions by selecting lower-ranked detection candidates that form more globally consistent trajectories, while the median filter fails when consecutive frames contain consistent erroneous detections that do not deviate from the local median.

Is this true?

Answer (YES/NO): YES